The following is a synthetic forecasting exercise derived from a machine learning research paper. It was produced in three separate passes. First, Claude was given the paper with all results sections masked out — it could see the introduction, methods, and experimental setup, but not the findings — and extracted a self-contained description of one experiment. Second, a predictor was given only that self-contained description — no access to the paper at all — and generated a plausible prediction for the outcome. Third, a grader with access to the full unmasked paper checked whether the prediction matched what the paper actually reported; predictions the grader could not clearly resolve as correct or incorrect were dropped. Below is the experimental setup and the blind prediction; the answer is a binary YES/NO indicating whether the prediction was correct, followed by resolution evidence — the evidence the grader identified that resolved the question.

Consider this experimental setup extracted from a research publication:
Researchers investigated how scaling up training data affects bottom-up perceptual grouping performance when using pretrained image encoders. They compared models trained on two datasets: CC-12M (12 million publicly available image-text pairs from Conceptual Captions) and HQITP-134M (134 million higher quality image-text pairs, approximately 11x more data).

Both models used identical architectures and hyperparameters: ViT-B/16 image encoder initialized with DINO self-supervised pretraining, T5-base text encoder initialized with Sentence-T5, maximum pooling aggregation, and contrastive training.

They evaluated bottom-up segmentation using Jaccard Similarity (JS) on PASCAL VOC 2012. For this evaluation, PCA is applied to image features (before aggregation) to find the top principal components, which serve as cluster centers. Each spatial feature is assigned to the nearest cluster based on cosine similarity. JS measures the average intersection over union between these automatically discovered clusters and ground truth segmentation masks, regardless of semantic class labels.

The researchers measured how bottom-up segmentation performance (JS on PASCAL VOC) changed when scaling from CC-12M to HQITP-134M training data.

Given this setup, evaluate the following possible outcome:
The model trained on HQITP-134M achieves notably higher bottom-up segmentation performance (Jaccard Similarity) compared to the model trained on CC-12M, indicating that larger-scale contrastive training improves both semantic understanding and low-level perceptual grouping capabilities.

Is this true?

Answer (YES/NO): NO